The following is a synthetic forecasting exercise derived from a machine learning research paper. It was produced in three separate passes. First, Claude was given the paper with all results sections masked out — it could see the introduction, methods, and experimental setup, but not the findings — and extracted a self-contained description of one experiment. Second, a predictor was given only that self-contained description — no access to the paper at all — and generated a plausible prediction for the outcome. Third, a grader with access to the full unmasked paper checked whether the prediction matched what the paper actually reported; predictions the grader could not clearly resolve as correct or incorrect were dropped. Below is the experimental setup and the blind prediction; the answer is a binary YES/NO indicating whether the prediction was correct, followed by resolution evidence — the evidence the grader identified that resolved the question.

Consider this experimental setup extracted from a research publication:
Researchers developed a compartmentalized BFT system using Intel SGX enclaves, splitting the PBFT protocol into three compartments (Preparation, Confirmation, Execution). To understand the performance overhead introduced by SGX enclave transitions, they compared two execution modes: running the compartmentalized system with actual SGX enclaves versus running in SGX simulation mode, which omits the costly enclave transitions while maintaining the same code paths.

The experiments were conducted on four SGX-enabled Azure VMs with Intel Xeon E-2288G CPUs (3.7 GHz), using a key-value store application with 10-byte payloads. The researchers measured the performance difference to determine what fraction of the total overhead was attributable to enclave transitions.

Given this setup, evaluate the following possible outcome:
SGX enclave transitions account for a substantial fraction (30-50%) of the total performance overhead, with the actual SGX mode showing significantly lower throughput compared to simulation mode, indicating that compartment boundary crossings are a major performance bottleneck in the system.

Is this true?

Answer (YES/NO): NO